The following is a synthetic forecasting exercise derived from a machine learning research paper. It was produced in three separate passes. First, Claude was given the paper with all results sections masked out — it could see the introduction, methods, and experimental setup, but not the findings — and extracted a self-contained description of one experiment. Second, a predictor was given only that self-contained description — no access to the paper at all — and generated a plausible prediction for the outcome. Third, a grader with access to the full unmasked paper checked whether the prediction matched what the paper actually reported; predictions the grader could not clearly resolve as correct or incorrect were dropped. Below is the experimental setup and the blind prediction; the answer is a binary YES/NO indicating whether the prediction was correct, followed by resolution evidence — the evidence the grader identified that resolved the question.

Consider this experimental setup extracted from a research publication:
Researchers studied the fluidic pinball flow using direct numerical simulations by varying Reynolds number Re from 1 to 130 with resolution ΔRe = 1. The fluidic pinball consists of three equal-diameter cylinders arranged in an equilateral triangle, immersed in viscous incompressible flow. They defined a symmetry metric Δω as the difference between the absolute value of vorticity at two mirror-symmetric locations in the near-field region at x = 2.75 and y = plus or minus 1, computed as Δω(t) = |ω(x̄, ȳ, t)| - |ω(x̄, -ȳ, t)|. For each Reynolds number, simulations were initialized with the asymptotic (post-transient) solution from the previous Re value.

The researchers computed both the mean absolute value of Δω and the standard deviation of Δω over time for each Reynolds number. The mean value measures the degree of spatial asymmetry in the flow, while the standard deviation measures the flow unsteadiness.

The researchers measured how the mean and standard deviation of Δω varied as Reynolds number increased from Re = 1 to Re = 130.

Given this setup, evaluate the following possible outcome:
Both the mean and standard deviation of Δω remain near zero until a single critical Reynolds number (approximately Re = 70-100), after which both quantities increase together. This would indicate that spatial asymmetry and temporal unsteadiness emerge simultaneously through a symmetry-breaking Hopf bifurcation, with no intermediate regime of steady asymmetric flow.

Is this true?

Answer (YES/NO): NO